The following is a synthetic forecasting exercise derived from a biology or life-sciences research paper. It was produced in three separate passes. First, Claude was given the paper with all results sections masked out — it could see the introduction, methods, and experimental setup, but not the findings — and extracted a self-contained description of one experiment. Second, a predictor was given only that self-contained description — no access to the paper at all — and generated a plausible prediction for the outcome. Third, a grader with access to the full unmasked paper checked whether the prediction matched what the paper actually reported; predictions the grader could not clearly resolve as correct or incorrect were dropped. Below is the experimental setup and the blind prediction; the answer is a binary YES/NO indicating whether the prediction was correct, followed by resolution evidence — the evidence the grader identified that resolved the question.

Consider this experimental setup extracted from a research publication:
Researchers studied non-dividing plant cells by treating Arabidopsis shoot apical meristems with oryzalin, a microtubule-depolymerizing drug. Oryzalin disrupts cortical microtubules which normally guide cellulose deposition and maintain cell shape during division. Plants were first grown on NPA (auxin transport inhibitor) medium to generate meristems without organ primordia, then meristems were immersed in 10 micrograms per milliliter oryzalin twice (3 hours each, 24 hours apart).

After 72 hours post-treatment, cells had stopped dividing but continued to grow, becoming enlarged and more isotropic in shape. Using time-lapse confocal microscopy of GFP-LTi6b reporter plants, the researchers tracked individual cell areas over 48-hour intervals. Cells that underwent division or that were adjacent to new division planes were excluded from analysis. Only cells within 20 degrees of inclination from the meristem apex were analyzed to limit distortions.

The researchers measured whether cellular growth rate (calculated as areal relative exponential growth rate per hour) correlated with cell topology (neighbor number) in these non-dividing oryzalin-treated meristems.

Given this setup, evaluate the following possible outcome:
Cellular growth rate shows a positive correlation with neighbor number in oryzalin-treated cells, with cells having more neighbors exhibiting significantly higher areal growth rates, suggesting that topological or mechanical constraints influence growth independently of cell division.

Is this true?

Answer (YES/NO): YES